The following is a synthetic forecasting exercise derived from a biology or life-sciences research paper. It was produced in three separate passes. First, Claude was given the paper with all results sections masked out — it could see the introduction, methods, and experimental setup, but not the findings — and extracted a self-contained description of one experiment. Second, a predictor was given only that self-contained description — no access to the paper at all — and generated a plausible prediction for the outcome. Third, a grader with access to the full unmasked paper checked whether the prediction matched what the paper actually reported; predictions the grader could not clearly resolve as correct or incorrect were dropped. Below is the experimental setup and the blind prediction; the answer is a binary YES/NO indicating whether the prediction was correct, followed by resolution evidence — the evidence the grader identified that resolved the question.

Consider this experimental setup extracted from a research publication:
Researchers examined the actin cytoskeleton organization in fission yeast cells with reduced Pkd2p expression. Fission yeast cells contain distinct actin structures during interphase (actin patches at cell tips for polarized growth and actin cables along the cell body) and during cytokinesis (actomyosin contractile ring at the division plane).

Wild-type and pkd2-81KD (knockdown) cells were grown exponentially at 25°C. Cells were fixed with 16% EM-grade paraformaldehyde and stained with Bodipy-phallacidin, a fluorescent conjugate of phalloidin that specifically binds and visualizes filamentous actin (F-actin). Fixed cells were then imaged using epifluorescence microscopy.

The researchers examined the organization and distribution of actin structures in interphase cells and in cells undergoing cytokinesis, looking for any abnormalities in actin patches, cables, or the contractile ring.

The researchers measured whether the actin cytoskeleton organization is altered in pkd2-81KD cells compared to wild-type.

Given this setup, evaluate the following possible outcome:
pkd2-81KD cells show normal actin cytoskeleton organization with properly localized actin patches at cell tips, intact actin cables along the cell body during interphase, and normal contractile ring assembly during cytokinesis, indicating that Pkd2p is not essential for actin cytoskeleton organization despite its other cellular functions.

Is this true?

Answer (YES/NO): NO